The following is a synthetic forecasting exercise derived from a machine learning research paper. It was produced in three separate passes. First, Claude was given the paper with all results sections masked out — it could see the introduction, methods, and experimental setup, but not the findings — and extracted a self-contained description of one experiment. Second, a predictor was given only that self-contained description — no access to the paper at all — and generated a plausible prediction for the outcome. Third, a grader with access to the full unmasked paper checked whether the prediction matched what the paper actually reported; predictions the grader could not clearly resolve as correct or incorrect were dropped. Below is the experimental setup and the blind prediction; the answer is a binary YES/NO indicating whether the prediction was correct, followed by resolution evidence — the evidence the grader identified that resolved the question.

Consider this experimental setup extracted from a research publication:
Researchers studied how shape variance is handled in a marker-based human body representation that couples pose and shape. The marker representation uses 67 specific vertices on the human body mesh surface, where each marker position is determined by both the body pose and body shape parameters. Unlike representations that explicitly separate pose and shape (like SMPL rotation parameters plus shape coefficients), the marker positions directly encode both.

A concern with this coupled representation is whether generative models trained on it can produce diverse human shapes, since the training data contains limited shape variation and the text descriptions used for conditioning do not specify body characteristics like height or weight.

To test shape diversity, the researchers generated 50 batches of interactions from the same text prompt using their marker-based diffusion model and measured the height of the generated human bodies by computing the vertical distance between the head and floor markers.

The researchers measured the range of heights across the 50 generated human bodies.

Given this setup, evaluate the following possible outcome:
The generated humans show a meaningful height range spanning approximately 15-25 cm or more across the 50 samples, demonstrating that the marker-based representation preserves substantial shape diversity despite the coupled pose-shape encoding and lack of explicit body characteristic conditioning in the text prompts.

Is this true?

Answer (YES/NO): NO